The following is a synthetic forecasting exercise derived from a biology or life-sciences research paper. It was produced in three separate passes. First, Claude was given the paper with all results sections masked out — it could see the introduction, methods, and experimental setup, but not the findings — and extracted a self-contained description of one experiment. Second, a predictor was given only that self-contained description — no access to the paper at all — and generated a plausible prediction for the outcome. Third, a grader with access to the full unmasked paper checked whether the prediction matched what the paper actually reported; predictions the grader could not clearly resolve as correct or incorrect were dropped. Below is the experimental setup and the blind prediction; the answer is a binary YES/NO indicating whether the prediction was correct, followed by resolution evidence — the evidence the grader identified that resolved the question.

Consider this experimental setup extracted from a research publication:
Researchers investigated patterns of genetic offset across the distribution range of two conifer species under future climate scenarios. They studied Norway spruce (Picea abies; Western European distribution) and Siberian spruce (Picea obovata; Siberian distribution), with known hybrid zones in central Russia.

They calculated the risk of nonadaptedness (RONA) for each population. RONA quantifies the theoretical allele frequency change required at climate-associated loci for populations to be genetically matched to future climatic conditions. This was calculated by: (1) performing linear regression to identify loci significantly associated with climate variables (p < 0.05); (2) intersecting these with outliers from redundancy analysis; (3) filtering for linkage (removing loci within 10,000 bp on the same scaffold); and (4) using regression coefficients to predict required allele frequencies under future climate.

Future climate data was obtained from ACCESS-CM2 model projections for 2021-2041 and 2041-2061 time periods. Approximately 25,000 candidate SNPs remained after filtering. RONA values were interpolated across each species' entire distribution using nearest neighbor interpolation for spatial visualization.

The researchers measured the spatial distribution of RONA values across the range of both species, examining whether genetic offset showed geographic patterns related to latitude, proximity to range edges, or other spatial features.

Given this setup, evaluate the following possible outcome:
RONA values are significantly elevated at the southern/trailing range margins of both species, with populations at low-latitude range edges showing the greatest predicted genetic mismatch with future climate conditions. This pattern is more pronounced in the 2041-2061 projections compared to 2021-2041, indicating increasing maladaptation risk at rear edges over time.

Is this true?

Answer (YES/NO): NO